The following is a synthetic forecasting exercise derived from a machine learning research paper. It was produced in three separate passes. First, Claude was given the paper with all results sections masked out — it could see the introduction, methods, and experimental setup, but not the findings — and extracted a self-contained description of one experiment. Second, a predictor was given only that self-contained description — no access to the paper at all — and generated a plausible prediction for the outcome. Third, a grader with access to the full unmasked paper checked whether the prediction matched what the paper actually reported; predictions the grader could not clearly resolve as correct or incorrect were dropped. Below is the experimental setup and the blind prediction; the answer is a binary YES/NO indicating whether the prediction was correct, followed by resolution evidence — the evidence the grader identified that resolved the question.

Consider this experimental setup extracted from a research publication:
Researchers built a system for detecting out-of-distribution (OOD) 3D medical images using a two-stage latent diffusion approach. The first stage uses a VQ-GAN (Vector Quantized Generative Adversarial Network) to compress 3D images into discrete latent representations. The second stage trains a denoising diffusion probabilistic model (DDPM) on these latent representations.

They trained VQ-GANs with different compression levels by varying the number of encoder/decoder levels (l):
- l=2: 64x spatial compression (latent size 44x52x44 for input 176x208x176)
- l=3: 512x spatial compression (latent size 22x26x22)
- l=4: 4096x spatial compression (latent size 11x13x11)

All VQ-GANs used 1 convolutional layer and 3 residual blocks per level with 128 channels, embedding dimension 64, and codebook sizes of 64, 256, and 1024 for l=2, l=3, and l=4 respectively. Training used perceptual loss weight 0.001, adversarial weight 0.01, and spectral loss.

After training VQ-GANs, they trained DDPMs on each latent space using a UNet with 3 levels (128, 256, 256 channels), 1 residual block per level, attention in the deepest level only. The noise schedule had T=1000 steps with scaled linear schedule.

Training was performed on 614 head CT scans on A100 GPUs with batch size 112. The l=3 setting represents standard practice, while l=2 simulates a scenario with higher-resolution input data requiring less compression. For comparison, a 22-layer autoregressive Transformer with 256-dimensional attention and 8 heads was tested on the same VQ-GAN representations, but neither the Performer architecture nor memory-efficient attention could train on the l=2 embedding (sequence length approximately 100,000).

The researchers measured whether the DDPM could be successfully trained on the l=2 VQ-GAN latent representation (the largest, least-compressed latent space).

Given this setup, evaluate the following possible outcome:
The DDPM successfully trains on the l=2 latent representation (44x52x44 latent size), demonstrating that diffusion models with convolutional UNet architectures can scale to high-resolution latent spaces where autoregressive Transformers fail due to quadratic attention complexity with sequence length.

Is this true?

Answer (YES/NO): YES